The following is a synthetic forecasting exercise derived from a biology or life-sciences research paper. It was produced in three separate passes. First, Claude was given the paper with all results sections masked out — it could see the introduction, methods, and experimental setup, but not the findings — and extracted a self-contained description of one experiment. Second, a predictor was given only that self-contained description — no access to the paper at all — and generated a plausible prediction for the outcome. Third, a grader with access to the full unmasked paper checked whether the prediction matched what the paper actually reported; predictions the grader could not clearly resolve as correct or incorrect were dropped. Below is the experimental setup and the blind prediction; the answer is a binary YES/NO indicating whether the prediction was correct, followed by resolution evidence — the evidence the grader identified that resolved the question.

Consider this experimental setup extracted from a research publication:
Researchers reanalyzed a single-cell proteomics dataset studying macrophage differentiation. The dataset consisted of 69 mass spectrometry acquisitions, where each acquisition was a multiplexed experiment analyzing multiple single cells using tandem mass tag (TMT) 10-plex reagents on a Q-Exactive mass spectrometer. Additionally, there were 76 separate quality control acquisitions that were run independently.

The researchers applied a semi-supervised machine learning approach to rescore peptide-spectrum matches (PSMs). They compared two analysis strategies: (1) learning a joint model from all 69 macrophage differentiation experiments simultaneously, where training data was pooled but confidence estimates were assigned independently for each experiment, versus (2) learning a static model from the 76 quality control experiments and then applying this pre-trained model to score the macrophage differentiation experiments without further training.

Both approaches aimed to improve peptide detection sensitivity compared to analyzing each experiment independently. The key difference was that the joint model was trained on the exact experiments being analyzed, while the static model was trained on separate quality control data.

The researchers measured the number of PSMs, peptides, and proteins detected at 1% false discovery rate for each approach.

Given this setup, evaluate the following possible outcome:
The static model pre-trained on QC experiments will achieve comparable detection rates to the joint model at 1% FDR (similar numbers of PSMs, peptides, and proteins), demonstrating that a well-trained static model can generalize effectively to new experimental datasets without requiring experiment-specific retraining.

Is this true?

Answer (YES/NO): YES